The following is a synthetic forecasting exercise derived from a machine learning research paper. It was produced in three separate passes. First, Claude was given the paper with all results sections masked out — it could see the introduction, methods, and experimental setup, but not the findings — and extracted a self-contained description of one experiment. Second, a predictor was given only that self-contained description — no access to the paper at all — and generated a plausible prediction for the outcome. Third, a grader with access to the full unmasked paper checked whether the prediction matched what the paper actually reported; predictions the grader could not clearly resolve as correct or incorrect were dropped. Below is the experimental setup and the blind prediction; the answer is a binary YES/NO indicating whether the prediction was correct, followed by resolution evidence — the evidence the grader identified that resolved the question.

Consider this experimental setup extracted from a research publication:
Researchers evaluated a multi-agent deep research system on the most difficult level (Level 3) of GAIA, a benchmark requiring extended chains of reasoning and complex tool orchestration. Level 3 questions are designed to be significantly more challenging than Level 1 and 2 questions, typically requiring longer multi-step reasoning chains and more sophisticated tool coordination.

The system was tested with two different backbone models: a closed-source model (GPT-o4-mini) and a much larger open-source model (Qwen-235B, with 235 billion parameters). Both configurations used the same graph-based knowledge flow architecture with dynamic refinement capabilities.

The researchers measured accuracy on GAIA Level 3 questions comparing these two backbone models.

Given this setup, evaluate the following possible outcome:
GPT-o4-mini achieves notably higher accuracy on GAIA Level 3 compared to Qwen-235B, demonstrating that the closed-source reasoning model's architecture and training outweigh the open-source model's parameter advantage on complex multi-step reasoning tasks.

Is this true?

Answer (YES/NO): YES